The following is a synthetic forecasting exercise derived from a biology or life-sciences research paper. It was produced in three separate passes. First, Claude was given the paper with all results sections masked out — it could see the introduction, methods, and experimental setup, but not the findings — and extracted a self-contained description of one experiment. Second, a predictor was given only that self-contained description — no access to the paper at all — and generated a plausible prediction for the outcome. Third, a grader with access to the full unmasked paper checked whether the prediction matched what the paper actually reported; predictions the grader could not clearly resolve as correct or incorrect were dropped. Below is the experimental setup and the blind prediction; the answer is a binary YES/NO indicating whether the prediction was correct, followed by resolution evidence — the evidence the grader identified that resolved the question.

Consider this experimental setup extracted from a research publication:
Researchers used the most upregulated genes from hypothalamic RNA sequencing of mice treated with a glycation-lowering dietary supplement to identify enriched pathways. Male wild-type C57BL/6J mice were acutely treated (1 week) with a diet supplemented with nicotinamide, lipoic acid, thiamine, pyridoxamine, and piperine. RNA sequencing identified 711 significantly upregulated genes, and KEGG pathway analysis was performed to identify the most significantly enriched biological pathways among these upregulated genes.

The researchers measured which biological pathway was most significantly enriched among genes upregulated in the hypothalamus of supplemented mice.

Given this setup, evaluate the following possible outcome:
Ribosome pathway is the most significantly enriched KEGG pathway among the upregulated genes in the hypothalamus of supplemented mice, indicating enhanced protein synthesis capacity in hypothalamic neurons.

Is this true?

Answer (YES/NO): YES